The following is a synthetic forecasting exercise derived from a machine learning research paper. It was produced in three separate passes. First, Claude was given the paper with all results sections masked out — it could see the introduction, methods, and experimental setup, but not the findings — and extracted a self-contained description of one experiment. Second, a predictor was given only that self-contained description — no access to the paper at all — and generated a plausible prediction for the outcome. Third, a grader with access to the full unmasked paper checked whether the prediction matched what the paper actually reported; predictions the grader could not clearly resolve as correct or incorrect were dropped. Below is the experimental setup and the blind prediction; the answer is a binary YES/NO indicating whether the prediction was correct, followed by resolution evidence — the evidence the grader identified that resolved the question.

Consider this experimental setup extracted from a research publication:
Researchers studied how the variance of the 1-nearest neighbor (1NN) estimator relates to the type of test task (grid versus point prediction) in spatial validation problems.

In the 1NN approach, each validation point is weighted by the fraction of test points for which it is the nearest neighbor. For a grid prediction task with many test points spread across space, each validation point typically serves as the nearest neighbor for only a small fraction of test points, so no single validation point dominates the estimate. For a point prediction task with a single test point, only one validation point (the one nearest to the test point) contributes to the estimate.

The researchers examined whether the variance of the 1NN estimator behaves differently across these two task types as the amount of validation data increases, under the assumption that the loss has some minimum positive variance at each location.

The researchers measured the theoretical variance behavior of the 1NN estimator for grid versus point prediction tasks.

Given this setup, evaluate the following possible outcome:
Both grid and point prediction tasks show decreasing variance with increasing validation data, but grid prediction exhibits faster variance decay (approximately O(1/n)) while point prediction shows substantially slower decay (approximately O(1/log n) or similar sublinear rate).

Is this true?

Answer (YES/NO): NO